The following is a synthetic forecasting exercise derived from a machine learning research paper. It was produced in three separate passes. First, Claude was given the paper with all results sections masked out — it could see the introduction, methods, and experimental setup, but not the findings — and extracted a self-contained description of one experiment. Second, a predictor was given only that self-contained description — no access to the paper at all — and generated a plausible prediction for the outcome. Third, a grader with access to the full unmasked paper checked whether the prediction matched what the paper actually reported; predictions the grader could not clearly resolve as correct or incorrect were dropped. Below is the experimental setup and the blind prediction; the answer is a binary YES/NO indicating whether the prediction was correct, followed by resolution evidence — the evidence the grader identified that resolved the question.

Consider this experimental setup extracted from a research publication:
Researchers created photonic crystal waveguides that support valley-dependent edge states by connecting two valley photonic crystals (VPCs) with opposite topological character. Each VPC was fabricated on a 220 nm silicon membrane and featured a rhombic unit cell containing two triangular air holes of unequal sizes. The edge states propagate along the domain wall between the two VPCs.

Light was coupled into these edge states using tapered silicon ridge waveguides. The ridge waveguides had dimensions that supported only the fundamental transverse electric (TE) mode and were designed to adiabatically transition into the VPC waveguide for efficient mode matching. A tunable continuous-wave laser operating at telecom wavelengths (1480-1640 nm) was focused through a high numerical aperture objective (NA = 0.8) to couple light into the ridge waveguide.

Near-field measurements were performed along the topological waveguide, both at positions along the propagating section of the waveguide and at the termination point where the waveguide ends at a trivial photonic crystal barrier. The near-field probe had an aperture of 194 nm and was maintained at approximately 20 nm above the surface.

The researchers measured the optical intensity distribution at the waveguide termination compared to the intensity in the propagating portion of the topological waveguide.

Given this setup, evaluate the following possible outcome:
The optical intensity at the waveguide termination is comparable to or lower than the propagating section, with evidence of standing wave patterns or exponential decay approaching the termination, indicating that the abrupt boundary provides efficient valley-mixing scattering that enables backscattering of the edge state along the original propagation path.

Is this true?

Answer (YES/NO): NO